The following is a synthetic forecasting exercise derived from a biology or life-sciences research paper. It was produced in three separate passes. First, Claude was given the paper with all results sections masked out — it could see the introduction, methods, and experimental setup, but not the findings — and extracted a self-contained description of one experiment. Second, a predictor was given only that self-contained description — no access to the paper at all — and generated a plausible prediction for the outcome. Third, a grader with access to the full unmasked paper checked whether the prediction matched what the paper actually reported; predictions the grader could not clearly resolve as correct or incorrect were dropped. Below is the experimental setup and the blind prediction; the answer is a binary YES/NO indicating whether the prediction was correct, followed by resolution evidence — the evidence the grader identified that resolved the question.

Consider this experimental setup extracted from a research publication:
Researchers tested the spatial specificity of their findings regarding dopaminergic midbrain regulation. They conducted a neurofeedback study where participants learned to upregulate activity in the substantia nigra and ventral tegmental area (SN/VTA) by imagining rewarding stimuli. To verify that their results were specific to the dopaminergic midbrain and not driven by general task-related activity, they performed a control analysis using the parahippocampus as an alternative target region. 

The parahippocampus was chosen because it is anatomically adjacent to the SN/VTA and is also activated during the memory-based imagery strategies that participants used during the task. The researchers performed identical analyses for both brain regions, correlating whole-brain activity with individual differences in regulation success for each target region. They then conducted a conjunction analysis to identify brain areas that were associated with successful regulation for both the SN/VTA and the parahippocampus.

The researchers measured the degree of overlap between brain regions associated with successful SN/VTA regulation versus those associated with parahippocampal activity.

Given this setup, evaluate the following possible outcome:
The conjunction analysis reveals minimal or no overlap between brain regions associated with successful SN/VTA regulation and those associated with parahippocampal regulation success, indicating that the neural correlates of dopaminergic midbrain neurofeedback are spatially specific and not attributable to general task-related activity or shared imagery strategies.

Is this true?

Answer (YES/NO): YES